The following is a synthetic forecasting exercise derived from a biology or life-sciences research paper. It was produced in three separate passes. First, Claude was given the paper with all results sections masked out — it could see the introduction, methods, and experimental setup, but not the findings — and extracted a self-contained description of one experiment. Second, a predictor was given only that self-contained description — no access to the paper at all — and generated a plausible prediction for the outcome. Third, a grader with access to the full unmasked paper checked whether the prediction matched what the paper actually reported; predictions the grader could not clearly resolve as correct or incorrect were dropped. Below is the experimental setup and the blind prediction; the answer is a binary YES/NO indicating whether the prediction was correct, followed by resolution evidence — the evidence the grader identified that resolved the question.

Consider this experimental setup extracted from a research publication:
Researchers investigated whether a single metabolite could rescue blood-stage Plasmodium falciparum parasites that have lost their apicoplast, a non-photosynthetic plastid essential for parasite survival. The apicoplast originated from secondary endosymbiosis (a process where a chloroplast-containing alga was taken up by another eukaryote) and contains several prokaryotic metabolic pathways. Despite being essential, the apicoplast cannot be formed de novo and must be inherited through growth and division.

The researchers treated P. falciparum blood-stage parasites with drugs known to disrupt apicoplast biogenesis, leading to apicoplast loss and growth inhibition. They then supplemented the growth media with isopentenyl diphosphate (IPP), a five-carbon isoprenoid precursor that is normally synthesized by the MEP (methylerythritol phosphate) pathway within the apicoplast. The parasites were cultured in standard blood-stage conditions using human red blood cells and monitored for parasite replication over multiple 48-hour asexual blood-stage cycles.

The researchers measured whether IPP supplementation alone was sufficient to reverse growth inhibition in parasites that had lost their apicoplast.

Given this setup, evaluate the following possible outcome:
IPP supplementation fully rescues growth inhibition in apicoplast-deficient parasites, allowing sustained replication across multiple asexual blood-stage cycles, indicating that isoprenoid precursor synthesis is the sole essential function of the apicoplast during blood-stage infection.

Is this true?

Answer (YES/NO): YES